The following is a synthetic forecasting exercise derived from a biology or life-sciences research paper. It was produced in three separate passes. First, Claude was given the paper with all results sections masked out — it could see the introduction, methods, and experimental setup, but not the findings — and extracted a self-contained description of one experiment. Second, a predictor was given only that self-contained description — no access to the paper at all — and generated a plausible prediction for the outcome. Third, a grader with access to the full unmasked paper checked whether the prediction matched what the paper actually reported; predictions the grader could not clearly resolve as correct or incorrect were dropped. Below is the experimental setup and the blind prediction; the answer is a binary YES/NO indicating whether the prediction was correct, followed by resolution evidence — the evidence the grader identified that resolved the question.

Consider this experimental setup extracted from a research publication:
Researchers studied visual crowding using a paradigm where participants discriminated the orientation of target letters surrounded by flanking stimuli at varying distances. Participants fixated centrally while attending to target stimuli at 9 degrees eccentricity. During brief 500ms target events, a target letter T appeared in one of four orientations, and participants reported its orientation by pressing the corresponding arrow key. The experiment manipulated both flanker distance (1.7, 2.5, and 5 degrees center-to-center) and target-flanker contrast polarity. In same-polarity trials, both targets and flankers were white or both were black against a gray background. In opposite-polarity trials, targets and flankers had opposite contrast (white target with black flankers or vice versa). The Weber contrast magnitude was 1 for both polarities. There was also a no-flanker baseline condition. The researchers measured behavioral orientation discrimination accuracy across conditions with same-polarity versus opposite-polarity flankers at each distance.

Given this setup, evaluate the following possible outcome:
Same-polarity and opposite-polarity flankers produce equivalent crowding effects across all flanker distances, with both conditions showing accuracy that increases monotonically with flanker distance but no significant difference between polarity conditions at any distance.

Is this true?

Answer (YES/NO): NO